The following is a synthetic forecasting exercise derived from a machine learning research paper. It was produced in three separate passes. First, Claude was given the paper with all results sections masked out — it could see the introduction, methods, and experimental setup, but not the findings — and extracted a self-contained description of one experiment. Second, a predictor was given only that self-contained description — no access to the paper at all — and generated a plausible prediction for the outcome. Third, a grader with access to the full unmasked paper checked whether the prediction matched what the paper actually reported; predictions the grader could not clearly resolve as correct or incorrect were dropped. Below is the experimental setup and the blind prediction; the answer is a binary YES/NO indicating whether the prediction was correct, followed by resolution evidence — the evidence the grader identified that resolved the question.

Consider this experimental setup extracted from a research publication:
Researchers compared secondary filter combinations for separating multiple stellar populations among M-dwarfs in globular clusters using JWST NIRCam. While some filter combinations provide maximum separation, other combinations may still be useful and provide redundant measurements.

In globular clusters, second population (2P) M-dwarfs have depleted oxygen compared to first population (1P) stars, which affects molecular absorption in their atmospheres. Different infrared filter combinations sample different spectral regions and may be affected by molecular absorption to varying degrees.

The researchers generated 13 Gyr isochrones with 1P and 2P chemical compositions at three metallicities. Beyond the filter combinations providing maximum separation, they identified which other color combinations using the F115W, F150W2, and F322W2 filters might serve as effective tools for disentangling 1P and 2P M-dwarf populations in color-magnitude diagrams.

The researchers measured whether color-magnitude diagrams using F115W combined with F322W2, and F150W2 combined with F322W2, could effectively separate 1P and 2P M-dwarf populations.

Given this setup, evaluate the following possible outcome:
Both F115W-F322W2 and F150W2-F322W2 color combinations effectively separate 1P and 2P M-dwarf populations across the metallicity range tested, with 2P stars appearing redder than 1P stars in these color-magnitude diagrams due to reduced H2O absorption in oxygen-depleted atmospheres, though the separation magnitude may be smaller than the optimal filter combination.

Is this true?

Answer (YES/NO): YES